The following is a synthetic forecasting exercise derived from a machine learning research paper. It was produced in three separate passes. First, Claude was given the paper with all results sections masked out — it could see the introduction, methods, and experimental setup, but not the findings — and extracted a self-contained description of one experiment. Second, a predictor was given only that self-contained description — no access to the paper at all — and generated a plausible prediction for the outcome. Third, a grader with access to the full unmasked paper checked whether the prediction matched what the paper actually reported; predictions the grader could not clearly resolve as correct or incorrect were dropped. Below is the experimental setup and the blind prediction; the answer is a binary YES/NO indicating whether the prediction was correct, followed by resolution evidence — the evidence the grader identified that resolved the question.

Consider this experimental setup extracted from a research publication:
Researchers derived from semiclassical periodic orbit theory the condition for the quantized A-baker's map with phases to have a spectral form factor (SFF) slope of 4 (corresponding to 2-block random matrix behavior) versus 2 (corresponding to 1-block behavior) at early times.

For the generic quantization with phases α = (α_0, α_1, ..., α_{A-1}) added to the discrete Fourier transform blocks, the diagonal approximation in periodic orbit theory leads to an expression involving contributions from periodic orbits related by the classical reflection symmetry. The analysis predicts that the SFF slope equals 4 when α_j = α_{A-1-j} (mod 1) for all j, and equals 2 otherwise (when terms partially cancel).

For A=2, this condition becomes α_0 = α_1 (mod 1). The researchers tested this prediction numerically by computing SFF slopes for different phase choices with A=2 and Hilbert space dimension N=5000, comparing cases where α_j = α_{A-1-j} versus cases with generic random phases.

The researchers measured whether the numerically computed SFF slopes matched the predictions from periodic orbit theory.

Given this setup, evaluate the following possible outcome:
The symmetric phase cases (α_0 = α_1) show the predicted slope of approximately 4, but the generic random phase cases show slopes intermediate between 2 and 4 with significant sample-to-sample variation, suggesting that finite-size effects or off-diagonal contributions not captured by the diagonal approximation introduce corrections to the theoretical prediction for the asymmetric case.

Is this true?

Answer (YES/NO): NO